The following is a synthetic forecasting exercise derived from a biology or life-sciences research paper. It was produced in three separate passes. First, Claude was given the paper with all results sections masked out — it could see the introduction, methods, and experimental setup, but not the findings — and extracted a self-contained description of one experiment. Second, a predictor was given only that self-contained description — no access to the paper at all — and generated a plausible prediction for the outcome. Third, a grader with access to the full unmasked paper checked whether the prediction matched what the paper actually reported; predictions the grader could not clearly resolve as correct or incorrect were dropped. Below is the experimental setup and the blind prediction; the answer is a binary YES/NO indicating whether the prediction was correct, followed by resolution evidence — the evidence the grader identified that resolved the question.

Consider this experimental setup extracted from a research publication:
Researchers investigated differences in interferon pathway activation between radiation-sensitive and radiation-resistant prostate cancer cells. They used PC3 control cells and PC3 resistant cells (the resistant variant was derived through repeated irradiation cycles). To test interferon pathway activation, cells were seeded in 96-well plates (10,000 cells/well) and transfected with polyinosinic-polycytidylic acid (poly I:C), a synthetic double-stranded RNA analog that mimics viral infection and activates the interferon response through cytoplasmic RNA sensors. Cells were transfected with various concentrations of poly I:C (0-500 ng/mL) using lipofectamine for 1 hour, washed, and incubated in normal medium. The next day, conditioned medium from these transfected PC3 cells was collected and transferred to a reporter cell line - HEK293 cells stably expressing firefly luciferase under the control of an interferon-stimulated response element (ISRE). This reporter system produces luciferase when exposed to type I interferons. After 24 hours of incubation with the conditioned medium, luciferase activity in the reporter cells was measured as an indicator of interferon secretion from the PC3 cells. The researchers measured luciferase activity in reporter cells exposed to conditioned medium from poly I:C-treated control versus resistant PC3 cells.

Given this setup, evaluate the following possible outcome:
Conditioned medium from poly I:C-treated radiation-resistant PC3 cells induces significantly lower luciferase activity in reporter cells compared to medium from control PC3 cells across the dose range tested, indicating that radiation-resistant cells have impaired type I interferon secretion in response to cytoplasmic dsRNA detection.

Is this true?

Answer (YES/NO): NO